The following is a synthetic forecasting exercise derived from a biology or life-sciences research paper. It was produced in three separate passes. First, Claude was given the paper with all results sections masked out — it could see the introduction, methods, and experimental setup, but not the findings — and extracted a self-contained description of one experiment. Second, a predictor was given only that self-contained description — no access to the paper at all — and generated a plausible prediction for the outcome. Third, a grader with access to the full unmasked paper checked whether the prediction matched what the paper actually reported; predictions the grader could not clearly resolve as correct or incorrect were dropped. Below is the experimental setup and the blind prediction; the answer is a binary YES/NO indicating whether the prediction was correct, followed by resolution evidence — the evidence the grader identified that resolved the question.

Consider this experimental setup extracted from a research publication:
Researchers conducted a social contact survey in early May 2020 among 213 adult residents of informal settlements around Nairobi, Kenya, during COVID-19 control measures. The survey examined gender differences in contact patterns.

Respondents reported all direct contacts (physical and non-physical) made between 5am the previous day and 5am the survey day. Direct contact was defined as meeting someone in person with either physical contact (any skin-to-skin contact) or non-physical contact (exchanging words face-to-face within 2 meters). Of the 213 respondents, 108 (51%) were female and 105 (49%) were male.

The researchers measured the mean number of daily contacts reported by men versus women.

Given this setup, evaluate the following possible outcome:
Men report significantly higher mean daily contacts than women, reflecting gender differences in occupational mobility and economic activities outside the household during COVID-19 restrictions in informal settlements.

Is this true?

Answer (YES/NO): NO